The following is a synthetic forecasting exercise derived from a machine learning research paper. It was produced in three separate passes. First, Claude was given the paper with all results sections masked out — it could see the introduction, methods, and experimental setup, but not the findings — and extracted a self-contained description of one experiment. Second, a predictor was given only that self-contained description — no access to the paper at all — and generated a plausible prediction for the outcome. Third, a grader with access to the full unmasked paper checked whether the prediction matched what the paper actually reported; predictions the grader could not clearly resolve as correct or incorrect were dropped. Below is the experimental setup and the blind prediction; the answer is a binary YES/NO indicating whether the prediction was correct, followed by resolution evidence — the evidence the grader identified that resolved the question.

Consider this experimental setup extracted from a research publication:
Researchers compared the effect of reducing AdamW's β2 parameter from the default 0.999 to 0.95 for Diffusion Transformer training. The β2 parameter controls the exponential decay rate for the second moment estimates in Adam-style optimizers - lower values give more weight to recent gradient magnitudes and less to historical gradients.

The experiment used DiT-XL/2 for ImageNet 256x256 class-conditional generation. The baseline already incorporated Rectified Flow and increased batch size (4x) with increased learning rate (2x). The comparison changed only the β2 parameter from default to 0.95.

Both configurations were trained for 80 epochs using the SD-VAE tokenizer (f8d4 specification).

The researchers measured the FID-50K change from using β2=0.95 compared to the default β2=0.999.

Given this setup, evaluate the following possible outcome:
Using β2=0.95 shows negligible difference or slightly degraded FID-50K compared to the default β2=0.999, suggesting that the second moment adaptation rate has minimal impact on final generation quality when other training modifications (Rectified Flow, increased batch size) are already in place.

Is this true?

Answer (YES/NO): YES